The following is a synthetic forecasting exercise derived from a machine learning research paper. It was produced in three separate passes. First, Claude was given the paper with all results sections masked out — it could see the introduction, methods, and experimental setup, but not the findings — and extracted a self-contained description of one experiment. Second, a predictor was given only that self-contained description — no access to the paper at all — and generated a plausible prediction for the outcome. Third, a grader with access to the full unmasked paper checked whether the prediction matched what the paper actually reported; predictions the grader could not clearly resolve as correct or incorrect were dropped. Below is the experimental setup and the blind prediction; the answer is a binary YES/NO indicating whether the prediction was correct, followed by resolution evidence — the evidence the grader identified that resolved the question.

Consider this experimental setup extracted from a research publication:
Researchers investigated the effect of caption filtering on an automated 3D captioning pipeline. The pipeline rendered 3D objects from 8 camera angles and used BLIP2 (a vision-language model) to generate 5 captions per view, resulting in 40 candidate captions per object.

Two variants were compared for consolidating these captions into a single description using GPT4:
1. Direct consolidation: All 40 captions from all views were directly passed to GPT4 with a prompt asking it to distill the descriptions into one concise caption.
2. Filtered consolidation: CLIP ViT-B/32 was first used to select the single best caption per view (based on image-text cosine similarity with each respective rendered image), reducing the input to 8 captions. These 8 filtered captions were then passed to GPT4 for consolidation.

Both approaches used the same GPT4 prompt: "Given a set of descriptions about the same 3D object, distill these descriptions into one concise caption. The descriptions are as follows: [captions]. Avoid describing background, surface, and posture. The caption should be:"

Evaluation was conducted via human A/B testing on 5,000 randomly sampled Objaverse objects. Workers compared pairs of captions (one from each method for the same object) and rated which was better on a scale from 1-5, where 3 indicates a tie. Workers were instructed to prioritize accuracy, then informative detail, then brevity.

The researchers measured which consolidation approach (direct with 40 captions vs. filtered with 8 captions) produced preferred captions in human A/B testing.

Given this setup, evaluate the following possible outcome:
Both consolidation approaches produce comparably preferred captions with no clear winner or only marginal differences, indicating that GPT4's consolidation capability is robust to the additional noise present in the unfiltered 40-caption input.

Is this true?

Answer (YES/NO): NO